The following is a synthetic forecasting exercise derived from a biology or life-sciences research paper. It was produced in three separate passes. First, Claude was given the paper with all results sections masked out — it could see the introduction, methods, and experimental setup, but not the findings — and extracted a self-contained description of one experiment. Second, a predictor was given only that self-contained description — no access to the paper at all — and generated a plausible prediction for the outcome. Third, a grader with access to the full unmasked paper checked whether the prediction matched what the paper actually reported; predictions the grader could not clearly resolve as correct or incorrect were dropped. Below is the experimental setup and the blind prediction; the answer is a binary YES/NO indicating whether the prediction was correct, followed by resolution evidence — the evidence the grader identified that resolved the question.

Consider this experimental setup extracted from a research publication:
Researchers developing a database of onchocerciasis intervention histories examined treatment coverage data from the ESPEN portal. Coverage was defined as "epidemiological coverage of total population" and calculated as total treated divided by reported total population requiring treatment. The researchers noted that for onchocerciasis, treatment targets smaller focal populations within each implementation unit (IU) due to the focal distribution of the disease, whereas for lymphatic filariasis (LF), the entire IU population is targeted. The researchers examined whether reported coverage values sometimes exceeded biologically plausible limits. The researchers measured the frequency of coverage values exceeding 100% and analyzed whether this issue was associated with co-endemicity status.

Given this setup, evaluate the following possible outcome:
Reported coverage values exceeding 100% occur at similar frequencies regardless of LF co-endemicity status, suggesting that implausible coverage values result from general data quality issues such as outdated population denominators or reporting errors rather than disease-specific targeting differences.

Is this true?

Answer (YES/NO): NO